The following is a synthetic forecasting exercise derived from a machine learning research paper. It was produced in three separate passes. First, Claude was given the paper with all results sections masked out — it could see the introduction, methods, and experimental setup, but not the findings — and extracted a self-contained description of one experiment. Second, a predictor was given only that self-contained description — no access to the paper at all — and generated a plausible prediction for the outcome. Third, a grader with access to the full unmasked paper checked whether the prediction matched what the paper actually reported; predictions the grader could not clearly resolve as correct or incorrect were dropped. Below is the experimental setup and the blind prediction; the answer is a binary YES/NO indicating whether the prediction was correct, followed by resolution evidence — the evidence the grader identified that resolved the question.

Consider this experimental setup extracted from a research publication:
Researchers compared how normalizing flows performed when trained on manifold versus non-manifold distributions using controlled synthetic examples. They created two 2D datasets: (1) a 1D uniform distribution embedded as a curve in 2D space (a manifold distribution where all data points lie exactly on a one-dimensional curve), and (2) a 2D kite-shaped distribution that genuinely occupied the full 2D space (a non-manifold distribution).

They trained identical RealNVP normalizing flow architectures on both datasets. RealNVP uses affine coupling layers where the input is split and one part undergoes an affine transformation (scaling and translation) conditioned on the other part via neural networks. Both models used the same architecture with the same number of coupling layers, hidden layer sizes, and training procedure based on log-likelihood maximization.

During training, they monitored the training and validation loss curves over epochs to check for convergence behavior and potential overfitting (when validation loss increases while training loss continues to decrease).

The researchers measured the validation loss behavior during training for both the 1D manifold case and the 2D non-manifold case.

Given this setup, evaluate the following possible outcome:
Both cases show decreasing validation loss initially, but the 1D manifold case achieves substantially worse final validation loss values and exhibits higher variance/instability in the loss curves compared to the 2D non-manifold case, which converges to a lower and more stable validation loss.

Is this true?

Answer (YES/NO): NO